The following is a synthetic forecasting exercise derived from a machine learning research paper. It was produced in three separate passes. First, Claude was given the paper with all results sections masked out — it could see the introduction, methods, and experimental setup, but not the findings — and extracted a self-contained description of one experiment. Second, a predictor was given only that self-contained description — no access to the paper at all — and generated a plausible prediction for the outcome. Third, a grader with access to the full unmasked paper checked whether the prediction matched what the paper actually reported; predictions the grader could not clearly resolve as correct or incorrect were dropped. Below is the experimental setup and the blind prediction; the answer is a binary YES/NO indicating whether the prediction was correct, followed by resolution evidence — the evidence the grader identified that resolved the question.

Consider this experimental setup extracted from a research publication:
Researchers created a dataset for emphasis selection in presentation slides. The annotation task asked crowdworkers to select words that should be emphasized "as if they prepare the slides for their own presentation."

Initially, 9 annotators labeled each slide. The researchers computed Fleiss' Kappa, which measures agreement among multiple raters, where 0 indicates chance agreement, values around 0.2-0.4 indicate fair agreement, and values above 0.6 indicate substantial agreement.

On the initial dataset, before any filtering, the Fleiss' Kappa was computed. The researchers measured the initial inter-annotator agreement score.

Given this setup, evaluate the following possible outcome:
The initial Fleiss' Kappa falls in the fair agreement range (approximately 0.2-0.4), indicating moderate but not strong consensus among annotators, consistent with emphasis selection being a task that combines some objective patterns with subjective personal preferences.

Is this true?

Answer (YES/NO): NO